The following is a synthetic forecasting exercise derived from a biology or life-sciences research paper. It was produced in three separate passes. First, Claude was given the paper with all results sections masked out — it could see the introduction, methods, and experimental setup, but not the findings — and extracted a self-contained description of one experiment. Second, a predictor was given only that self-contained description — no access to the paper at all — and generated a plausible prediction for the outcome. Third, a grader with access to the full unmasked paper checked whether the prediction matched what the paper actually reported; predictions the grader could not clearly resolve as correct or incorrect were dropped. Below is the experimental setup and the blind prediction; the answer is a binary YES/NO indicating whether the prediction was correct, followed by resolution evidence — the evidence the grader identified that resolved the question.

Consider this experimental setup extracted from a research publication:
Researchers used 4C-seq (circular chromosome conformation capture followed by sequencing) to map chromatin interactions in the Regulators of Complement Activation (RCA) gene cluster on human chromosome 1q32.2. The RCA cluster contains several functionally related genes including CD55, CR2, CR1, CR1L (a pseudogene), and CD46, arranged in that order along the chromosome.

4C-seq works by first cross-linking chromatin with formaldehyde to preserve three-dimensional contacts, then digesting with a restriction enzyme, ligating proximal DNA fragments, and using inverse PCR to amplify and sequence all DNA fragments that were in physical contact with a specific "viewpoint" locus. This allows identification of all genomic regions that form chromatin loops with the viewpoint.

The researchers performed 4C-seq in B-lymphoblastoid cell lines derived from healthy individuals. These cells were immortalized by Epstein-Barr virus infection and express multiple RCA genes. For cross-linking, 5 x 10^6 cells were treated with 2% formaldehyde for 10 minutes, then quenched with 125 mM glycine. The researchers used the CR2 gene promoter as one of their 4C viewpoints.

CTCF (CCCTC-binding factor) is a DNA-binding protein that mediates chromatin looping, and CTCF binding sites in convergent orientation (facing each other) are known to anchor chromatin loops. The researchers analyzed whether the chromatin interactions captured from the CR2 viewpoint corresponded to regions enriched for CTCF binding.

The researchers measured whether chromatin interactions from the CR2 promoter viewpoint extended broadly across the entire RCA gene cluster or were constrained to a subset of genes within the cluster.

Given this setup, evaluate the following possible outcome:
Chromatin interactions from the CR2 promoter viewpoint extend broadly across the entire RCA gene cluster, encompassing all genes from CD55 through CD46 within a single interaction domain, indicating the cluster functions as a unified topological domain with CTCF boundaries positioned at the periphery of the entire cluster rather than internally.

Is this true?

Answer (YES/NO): NO